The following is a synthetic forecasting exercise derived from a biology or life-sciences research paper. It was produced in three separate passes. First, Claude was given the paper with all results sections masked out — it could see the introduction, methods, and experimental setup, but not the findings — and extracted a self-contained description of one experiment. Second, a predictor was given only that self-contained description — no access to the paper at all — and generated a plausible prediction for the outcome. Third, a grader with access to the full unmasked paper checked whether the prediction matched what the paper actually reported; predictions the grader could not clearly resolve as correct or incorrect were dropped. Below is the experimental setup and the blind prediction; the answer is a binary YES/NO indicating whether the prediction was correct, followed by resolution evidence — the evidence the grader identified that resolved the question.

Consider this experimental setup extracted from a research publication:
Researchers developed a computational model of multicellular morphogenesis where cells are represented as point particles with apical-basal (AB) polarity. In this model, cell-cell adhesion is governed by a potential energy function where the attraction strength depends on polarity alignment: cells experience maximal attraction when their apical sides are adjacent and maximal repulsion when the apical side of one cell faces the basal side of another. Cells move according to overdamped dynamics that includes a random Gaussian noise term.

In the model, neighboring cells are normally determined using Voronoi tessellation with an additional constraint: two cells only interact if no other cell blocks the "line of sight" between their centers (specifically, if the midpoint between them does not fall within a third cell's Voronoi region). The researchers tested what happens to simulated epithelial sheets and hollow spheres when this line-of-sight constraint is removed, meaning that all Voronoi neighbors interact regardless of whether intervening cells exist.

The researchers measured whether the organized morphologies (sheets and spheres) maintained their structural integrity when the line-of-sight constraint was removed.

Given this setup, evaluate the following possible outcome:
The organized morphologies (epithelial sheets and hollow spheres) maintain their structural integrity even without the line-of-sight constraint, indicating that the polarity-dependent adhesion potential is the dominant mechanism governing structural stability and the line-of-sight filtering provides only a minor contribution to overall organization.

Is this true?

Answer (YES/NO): NO